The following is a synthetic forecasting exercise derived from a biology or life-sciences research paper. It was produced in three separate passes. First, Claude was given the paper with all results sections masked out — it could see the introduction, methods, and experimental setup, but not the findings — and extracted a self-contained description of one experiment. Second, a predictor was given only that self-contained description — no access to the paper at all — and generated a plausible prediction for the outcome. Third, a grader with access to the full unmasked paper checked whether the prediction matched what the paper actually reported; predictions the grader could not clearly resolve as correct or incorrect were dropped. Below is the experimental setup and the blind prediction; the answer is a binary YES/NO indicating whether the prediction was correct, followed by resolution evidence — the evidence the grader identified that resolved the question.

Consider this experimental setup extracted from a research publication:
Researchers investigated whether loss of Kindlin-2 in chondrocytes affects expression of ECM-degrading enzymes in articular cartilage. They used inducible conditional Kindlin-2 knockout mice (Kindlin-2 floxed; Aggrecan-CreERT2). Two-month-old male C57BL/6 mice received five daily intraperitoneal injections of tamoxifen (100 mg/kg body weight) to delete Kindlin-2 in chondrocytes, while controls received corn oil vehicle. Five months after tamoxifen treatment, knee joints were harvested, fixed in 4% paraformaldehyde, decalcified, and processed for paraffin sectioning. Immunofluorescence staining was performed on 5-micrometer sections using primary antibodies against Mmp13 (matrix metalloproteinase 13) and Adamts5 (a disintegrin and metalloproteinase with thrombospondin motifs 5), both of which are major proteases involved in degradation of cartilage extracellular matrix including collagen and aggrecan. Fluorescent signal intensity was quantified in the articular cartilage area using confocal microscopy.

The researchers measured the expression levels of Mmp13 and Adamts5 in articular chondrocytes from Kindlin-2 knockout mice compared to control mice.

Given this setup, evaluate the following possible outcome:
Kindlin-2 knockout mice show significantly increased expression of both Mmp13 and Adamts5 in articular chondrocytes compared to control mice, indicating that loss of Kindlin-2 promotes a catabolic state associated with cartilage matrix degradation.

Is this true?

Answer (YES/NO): YES